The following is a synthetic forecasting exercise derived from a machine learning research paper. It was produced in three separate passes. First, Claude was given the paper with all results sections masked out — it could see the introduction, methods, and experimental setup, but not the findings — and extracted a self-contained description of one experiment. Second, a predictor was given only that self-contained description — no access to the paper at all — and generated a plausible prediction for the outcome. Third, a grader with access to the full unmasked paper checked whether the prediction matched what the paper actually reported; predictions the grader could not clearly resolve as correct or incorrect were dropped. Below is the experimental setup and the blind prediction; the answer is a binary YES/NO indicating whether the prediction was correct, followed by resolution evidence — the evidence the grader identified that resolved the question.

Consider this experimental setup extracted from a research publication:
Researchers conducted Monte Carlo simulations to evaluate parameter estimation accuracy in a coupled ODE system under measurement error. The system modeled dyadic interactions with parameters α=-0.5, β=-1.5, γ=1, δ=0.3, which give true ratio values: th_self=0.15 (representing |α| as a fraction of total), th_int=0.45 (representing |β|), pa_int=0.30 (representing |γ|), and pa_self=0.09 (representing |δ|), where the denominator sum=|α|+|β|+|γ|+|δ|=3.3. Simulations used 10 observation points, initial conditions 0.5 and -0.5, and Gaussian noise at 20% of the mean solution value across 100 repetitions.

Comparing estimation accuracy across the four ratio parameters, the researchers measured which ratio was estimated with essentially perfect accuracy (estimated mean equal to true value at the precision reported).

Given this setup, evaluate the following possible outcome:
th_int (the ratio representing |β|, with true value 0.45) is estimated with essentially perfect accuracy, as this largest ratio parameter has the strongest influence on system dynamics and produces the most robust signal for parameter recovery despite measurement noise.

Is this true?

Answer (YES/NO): NO